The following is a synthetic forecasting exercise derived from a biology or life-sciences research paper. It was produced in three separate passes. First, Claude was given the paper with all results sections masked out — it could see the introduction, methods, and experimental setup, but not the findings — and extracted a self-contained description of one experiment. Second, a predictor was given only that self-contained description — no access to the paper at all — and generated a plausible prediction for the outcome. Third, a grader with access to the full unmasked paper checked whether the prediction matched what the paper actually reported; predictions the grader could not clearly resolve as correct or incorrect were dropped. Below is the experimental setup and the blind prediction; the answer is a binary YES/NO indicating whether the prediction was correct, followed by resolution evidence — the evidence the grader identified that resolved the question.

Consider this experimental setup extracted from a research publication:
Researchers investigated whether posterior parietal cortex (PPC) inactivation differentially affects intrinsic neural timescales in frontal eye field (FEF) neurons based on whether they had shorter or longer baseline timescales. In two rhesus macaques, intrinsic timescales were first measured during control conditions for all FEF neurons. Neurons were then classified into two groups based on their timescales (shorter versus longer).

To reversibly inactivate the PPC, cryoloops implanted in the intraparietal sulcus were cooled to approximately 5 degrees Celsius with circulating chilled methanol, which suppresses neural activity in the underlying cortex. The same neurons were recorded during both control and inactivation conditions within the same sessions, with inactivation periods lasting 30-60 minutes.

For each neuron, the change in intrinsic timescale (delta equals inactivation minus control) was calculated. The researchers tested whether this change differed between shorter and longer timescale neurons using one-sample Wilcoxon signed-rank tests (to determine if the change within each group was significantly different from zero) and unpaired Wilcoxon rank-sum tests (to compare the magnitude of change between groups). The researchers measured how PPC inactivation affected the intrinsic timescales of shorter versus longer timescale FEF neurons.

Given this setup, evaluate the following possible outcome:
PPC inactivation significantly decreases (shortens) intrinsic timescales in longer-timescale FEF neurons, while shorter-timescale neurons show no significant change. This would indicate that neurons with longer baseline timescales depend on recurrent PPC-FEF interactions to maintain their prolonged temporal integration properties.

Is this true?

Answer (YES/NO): NO